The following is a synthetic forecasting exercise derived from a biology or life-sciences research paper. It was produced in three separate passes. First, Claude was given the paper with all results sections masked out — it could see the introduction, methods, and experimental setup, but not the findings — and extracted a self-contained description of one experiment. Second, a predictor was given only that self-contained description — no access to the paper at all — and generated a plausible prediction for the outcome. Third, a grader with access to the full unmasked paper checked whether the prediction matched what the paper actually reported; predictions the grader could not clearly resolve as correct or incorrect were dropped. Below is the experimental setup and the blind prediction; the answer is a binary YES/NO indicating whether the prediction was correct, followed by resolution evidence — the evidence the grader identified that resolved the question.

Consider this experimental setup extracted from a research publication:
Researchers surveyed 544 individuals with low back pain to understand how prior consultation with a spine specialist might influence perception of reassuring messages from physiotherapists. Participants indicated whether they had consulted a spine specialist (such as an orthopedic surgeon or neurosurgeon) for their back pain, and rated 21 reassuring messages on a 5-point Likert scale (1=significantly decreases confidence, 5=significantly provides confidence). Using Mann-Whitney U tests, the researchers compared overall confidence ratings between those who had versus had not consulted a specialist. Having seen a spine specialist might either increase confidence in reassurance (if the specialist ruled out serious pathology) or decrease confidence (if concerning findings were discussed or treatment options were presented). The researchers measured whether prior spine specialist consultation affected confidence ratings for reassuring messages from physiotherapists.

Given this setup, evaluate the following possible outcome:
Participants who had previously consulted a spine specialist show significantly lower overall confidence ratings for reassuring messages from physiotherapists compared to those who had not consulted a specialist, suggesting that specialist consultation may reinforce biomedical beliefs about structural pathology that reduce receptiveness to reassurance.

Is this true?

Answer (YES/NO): NO